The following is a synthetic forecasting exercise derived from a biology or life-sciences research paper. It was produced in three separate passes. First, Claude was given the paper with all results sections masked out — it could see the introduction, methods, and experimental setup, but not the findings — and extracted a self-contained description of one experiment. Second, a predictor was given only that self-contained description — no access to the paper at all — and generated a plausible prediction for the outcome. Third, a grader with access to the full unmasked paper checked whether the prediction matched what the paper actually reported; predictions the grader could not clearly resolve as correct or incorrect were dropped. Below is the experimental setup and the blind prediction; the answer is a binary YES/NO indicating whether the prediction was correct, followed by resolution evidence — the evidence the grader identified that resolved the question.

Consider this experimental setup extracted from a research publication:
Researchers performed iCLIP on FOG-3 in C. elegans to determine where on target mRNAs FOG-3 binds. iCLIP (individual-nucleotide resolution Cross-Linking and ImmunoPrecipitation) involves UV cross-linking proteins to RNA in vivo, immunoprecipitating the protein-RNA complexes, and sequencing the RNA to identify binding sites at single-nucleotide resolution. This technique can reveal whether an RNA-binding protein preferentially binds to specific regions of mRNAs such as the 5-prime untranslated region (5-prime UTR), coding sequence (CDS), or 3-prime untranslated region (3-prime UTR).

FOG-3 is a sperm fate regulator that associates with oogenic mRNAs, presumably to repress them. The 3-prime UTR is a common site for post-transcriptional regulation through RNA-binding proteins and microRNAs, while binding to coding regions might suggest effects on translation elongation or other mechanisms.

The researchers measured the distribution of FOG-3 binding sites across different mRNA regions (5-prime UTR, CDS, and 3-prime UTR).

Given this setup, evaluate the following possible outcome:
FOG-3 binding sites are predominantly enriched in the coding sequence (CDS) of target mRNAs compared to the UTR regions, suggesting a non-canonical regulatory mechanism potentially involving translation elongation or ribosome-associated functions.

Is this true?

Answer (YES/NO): NO